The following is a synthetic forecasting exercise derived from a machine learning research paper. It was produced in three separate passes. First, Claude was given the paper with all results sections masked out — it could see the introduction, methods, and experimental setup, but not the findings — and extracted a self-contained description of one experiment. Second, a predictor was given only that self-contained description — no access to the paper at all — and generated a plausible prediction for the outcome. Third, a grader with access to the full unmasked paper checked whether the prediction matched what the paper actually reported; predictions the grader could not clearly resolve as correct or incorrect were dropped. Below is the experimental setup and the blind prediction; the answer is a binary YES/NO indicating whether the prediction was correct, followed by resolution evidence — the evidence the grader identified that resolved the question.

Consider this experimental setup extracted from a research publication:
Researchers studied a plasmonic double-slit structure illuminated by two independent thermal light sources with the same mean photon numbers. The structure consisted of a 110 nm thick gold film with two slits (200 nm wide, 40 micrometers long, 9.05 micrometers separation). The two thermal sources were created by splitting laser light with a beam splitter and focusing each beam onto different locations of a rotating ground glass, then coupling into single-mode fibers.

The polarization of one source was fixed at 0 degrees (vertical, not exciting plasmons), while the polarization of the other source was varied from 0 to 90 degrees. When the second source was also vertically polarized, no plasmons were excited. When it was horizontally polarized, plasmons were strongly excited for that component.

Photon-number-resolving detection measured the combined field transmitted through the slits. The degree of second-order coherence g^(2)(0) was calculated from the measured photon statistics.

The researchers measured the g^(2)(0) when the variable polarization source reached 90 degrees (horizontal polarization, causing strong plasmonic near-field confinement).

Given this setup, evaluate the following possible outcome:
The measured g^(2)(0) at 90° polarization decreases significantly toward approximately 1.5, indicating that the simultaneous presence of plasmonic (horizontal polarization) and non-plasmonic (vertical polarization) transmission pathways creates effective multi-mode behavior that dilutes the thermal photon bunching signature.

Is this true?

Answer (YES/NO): YES